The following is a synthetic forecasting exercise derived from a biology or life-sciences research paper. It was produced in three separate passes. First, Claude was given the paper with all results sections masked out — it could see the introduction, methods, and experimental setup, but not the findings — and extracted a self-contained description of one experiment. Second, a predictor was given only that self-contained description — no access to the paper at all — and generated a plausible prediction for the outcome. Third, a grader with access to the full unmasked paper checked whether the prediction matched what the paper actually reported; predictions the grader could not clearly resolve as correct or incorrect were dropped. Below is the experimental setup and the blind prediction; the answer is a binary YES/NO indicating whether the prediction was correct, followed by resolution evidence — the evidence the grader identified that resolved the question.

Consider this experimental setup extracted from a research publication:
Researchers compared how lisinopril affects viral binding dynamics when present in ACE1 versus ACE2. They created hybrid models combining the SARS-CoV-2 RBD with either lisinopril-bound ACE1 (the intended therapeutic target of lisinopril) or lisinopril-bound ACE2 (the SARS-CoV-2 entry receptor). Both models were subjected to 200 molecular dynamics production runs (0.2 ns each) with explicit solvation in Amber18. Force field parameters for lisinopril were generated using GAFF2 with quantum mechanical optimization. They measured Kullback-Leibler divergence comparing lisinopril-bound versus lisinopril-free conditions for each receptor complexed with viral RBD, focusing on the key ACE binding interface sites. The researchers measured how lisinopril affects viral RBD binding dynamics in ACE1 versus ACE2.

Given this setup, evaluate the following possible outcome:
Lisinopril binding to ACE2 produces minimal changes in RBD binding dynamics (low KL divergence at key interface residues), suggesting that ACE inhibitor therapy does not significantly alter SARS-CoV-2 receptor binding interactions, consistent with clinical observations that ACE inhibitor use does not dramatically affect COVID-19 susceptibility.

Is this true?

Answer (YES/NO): NO